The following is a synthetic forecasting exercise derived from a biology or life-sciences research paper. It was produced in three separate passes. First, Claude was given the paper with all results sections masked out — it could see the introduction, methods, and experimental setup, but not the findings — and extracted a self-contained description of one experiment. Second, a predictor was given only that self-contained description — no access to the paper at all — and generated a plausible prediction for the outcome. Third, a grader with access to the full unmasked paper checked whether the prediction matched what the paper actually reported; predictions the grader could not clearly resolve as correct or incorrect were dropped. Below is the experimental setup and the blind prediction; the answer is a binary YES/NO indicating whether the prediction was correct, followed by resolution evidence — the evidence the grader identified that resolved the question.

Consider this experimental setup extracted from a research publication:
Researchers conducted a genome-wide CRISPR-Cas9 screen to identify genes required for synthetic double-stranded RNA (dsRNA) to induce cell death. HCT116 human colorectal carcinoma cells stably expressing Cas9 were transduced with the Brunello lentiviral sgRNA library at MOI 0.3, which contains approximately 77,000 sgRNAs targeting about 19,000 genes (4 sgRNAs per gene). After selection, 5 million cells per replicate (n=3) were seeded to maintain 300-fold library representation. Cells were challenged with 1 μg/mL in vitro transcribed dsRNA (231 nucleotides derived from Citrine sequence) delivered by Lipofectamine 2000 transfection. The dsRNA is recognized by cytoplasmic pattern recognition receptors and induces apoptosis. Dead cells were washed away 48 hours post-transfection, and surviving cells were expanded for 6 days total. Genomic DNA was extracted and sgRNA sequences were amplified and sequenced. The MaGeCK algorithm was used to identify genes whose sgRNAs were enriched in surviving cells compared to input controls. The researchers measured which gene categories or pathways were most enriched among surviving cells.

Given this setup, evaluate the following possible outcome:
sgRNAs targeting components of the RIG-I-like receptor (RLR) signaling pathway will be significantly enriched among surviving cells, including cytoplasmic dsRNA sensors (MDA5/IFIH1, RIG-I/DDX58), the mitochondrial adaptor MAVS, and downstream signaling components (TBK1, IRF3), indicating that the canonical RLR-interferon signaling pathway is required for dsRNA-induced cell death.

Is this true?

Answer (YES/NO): NO